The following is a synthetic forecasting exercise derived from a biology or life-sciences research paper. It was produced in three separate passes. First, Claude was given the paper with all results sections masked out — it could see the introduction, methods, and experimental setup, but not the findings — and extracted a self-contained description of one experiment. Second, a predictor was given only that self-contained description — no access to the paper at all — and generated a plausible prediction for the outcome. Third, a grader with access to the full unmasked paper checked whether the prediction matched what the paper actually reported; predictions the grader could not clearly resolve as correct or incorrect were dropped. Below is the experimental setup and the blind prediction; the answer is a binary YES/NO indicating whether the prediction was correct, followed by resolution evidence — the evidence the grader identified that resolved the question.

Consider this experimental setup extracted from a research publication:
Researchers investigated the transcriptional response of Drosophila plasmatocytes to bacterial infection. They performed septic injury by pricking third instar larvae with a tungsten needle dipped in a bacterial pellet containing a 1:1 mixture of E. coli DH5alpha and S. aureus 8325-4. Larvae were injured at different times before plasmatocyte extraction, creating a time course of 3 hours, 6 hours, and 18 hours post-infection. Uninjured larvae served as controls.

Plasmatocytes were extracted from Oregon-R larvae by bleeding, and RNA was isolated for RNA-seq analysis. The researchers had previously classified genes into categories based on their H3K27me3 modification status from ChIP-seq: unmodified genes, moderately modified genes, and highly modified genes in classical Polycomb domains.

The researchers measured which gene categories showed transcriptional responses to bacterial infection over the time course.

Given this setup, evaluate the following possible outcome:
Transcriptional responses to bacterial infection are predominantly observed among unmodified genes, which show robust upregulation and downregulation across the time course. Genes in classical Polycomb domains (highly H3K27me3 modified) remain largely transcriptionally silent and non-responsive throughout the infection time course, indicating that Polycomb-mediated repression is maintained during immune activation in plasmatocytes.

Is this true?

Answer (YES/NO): NO